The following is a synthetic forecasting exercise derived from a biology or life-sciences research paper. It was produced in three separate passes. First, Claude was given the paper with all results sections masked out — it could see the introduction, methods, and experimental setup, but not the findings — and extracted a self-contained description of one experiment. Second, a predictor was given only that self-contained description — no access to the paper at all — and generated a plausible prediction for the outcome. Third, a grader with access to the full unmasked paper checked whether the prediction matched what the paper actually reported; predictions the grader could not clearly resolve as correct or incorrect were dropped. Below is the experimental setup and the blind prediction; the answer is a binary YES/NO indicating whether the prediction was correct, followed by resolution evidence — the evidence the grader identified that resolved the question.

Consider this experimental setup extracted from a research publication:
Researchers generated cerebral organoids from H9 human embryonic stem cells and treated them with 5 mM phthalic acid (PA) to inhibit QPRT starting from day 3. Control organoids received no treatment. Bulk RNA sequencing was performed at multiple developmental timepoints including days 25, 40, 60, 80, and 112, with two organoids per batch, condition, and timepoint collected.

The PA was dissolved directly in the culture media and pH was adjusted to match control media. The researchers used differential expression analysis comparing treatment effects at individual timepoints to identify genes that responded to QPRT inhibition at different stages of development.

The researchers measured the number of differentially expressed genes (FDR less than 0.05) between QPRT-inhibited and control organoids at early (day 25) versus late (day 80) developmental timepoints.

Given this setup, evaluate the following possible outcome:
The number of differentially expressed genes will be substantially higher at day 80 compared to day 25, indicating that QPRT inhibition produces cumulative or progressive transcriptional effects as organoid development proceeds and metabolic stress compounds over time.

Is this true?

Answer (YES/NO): NO